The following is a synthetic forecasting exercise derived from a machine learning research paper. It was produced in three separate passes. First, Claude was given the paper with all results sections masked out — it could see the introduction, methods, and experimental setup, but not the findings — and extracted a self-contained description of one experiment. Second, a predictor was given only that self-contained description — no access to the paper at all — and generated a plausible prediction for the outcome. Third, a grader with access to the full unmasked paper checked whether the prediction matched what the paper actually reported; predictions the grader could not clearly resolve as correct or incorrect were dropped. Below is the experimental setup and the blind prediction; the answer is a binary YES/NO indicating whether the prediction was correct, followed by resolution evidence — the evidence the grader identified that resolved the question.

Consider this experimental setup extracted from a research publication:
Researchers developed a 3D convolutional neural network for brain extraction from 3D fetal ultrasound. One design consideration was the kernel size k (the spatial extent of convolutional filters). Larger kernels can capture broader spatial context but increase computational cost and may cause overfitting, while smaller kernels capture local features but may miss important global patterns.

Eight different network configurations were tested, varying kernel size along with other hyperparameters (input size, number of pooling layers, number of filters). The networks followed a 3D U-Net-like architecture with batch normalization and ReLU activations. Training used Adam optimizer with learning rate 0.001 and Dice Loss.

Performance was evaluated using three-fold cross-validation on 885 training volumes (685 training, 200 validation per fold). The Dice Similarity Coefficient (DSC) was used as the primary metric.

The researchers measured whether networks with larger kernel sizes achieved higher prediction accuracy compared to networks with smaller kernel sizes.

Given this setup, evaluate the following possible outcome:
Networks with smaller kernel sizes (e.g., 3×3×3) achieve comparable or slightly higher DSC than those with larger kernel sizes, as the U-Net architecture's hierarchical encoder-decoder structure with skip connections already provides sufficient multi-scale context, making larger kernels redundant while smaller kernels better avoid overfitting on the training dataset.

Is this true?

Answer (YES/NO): YES